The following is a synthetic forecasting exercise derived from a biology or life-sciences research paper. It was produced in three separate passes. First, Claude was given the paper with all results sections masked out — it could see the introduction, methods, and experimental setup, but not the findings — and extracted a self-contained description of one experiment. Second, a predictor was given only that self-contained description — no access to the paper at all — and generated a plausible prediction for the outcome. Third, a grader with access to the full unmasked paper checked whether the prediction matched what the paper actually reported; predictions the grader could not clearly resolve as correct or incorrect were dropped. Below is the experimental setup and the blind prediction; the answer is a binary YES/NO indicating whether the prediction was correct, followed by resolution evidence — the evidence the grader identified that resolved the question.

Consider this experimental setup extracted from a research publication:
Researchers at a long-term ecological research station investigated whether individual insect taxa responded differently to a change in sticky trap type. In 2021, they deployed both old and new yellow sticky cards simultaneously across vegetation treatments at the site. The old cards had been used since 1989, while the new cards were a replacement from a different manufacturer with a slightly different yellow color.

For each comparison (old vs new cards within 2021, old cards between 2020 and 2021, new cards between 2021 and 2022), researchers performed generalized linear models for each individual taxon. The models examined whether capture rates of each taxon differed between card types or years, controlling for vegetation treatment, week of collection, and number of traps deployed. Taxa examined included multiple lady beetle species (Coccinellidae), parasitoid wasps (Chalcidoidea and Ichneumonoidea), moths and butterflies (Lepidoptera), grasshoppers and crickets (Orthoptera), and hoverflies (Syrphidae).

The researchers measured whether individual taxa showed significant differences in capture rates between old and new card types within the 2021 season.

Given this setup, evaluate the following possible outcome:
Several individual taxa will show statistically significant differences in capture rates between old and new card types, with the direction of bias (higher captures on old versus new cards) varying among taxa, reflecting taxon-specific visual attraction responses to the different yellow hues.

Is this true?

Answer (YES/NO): YES